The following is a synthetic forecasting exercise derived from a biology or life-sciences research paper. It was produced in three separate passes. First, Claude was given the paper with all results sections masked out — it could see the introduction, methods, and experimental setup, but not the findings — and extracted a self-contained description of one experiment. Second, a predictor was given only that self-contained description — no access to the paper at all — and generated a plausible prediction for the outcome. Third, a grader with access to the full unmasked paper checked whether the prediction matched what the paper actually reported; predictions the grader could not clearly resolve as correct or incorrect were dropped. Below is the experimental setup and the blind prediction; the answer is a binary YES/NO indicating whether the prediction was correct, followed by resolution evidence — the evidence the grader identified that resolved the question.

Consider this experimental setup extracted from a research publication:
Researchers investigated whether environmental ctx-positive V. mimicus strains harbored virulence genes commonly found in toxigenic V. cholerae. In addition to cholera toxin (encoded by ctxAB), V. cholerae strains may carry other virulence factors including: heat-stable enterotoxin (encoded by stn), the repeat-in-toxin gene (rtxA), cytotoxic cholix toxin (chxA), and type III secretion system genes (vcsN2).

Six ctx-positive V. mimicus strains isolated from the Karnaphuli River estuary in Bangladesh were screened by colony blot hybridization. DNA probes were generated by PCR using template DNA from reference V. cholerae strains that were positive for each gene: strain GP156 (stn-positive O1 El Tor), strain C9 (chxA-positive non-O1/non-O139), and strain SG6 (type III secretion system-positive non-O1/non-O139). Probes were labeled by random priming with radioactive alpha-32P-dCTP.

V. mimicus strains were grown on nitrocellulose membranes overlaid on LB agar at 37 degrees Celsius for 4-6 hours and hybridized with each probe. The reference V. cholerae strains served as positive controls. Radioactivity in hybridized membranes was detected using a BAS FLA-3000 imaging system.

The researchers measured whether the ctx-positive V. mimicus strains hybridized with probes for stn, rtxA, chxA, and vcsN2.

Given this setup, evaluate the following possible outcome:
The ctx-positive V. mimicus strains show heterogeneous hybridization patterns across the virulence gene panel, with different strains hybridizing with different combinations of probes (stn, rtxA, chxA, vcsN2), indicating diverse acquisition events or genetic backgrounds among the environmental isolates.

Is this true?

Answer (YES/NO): NO